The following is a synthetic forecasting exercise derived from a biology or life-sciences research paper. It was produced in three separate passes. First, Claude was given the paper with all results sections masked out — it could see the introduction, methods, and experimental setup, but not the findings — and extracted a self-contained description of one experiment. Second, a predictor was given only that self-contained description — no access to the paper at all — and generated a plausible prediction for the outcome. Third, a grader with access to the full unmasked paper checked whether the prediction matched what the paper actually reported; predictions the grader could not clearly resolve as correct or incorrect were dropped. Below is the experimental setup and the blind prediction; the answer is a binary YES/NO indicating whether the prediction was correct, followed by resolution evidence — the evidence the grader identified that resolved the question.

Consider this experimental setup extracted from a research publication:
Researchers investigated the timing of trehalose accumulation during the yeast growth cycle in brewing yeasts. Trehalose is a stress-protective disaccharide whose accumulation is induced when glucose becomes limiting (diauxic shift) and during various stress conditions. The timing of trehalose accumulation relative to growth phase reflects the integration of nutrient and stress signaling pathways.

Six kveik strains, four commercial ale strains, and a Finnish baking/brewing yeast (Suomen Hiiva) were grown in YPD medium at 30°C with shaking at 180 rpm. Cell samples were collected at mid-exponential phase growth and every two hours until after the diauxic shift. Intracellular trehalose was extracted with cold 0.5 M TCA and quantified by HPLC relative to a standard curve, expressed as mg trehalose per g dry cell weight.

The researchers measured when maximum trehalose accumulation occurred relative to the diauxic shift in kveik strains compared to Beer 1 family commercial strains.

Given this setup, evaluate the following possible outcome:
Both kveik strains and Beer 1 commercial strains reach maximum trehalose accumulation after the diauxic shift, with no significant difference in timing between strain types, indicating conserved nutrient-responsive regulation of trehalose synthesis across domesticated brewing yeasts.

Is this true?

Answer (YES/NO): NO